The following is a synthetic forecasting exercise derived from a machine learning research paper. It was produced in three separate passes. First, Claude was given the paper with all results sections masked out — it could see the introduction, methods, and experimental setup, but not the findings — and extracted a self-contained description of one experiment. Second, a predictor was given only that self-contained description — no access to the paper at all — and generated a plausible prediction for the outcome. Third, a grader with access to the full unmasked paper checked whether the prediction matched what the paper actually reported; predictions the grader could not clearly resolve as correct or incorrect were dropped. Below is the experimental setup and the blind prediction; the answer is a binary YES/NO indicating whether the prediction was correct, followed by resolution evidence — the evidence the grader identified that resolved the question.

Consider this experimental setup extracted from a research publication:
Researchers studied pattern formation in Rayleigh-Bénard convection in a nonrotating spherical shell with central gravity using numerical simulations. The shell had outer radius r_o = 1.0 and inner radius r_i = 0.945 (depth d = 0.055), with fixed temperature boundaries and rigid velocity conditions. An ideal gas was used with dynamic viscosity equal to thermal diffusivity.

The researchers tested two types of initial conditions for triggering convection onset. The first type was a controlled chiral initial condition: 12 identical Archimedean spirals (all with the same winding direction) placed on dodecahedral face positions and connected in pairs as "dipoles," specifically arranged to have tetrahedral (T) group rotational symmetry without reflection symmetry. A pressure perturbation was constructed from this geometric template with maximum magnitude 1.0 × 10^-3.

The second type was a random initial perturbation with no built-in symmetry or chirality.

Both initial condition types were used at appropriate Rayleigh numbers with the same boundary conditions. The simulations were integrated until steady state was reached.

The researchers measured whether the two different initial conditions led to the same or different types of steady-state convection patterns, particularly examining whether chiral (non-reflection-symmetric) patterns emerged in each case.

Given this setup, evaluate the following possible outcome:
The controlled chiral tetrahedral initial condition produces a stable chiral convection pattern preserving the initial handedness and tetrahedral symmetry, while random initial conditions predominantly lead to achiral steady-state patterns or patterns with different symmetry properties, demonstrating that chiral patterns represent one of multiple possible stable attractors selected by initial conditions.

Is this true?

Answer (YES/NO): NO